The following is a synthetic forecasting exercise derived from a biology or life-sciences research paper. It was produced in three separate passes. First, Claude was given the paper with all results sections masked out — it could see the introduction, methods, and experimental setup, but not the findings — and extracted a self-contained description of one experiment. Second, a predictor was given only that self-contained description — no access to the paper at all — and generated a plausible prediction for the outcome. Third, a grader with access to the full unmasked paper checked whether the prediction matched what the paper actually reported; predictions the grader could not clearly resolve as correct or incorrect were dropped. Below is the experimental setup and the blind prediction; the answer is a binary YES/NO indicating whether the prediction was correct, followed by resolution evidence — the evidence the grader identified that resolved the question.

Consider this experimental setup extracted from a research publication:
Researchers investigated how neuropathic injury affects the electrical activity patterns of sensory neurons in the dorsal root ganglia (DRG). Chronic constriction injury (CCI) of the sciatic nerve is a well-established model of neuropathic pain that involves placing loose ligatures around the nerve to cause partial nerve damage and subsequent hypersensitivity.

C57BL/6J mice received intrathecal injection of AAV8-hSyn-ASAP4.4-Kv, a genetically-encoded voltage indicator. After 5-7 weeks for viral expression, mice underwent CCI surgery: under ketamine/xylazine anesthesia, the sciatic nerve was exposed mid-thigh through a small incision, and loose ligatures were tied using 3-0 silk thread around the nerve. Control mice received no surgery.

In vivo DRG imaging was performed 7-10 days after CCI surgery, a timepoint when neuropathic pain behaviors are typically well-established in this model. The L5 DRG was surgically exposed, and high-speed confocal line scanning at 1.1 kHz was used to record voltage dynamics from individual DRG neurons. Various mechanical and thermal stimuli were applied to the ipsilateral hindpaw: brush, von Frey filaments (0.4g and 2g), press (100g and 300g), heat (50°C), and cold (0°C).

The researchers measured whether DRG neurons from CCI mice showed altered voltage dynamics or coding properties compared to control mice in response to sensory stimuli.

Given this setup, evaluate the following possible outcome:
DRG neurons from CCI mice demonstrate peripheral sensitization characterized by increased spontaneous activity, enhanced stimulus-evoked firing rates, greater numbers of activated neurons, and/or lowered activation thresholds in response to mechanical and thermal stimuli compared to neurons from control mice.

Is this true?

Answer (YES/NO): YES